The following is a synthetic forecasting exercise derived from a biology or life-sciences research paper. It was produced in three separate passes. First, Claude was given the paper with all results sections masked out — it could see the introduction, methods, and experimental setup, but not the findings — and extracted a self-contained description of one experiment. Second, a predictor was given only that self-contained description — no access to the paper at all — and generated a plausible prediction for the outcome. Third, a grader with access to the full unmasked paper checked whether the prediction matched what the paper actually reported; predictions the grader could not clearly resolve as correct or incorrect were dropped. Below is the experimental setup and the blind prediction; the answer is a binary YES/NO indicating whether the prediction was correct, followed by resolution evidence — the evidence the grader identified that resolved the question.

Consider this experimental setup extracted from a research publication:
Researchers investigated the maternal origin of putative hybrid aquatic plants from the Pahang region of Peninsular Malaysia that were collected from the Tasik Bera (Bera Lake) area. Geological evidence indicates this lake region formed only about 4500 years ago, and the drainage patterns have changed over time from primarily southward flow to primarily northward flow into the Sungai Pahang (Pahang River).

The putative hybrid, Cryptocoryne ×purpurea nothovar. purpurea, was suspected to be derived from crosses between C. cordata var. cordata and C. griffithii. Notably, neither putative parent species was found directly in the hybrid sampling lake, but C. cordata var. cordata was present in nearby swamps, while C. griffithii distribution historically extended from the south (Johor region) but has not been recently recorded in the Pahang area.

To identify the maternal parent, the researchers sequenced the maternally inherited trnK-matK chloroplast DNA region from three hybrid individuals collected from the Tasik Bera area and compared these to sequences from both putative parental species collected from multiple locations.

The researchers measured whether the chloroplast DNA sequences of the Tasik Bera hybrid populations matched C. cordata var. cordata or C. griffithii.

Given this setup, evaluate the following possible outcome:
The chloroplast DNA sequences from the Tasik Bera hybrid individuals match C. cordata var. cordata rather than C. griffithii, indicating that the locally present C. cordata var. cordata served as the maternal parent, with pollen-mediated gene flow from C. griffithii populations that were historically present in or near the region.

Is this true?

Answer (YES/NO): YES